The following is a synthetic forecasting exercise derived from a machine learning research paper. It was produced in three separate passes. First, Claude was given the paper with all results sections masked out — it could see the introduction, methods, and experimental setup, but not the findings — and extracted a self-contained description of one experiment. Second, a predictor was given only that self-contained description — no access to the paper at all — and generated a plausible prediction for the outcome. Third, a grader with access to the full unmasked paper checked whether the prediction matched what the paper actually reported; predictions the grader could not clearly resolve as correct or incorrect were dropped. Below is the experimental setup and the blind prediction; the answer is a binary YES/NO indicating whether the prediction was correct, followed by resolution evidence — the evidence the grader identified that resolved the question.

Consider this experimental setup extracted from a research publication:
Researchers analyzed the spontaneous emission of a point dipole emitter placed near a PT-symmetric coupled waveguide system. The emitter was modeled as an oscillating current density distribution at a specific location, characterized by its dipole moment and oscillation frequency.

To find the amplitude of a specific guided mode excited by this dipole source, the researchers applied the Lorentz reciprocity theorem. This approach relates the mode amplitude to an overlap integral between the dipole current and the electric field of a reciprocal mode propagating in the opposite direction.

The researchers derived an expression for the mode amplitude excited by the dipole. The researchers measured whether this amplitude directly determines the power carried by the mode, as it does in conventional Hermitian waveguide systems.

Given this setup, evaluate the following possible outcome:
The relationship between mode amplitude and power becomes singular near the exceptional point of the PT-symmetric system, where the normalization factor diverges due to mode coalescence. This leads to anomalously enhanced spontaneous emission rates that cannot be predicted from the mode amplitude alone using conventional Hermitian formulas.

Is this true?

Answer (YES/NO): NO